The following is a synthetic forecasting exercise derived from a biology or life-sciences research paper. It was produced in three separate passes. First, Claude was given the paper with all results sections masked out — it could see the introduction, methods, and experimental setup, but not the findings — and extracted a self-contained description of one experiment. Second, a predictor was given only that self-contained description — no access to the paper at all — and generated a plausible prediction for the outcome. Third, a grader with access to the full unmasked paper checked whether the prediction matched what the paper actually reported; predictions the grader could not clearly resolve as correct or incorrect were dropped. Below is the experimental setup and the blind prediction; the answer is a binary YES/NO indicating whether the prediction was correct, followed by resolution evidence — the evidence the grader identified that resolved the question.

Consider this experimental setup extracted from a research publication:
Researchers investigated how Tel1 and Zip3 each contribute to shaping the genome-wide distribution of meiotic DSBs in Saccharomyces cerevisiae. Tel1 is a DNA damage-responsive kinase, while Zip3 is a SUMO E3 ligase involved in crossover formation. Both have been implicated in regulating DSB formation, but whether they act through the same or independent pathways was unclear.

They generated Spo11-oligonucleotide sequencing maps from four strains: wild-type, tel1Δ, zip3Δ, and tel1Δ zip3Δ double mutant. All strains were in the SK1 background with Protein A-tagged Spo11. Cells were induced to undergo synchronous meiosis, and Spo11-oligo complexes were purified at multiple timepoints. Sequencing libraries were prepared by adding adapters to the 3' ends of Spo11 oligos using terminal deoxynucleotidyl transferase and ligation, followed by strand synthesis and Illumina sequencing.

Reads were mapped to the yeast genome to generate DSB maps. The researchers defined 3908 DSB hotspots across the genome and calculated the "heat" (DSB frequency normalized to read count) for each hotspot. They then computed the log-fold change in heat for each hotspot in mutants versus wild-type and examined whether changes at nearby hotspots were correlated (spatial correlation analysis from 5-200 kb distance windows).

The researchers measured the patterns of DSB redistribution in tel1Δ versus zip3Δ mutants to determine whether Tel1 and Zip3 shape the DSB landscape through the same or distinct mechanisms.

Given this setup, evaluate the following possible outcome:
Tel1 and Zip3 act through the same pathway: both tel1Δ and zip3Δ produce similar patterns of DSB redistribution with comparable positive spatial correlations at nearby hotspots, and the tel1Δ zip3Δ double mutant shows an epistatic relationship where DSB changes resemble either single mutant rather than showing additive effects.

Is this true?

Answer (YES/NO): NO